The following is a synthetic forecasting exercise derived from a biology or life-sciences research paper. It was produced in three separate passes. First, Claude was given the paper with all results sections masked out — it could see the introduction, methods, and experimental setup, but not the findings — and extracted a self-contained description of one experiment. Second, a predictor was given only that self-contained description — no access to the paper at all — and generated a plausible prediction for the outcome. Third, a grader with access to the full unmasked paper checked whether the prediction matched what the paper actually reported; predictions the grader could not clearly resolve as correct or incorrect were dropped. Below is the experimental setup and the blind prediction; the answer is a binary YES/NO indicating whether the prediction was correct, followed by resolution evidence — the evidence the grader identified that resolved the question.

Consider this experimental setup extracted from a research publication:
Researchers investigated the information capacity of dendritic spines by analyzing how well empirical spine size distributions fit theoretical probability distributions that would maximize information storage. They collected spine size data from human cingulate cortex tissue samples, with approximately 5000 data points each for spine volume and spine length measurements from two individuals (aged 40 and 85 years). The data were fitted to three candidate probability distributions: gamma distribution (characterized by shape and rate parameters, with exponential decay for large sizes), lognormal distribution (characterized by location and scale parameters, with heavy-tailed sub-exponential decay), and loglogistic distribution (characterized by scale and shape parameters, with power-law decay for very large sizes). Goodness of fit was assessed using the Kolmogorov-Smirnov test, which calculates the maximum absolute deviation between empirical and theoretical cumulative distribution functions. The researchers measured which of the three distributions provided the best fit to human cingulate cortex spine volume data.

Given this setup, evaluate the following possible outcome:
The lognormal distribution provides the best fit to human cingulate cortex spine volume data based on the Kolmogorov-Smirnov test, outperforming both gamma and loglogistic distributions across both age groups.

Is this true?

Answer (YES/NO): NO